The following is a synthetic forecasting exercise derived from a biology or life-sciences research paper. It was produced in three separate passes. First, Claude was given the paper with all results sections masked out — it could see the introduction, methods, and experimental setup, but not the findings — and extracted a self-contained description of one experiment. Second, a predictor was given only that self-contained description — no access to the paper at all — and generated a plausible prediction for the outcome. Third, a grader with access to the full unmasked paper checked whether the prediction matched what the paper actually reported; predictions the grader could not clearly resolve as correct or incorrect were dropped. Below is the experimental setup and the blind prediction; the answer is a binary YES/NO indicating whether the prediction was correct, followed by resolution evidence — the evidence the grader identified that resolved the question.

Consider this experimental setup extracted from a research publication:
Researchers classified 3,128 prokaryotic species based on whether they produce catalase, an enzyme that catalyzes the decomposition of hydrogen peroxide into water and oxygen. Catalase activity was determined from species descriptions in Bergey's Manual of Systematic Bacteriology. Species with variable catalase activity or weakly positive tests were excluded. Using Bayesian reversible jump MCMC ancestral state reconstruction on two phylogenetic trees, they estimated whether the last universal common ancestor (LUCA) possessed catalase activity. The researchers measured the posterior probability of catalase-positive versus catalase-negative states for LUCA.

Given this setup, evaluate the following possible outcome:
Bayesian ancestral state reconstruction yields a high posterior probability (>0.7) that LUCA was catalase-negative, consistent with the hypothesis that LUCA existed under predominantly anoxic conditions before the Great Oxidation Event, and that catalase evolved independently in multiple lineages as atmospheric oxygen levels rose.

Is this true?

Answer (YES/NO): NO